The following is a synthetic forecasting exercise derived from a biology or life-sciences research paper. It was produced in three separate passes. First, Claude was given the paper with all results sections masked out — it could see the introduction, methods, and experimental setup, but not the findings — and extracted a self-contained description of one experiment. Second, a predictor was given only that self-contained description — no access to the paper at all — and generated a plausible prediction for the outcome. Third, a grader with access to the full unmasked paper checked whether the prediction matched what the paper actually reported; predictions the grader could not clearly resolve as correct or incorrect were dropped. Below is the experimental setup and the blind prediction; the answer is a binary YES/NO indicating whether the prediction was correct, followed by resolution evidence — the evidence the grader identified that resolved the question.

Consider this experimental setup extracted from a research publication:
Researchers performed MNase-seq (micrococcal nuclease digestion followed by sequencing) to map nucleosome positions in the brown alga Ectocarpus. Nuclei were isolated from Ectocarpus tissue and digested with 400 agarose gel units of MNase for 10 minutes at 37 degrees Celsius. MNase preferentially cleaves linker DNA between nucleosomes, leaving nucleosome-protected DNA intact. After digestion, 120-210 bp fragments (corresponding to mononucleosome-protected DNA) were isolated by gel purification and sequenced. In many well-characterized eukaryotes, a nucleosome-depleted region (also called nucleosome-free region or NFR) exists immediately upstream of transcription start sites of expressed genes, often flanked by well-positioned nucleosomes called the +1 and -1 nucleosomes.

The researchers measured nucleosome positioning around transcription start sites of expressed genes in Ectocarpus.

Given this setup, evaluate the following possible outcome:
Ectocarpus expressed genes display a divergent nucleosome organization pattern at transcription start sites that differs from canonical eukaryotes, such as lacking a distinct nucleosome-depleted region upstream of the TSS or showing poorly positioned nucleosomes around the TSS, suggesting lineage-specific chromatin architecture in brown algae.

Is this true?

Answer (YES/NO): NO